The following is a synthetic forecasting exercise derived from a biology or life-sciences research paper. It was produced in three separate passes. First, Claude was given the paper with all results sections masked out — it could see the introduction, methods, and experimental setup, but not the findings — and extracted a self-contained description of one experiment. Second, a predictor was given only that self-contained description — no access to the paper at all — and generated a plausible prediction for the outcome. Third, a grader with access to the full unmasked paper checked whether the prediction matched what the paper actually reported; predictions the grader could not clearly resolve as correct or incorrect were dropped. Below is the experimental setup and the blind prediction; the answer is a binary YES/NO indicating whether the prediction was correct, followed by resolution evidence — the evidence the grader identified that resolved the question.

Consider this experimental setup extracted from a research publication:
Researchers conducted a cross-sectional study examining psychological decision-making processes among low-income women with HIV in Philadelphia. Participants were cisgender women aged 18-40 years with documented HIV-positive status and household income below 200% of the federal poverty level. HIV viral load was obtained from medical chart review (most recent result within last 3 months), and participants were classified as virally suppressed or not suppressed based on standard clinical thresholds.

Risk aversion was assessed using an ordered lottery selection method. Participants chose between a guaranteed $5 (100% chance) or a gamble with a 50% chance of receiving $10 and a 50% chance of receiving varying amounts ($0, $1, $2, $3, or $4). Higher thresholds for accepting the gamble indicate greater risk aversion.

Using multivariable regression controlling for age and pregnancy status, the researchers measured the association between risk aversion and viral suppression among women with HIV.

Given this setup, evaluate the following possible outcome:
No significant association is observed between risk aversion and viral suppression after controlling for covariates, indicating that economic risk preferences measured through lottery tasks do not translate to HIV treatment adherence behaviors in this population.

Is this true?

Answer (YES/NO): YES